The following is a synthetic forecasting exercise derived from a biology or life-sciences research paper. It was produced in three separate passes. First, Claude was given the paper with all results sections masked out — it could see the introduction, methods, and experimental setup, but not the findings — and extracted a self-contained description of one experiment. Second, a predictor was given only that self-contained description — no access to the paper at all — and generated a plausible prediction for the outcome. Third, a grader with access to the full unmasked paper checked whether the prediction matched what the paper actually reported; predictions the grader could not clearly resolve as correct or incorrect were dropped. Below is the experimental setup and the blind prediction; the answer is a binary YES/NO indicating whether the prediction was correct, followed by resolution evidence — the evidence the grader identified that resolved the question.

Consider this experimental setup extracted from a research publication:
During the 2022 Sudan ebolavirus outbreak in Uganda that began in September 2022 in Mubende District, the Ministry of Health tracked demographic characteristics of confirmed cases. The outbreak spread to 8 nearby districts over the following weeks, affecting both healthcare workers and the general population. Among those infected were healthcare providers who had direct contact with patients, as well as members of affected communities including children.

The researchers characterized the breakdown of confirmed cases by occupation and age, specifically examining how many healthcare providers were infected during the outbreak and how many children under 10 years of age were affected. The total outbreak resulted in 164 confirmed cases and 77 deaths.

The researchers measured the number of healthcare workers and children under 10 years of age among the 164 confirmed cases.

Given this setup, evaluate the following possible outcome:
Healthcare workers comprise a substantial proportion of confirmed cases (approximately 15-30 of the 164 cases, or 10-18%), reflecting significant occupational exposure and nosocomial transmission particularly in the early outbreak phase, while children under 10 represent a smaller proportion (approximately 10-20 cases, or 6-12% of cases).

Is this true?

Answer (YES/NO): YES